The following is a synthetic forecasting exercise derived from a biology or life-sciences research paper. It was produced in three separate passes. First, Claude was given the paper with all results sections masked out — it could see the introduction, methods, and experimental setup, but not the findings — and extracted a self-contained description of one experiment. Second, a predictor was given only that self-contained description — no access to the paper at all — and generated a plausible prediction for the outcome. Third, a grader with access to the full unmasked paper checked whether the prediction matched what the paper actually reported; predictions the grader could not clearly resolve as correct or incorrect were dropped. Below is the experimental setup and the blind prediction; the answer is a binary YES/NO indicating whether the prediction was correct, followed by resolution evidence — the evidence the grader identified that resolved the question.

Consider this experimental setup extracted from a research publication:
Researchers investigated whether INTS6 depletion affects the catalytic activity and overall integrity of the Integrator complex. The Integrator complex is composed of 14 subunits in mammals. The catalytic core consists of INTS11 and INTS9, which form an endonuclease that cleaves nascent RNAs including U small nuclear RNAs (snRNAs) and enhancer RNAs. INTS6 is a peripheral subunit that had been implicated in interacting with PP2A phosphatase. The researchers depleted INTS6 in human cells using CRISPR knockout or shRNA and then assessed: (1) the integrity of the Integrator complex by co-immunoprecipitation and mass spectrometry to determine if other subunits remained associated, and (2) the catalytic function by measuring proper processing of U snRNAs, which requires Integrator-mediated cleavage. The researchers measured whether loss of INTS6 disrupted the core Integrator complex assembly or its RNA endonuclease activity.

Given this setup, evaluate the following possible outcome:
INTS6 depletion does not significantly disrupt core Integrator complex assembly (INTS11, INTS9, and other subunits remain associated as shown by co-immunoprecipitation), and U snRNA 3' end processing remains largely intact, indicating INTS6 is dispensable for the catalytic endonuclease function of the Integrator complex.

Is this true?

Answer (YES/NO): YES